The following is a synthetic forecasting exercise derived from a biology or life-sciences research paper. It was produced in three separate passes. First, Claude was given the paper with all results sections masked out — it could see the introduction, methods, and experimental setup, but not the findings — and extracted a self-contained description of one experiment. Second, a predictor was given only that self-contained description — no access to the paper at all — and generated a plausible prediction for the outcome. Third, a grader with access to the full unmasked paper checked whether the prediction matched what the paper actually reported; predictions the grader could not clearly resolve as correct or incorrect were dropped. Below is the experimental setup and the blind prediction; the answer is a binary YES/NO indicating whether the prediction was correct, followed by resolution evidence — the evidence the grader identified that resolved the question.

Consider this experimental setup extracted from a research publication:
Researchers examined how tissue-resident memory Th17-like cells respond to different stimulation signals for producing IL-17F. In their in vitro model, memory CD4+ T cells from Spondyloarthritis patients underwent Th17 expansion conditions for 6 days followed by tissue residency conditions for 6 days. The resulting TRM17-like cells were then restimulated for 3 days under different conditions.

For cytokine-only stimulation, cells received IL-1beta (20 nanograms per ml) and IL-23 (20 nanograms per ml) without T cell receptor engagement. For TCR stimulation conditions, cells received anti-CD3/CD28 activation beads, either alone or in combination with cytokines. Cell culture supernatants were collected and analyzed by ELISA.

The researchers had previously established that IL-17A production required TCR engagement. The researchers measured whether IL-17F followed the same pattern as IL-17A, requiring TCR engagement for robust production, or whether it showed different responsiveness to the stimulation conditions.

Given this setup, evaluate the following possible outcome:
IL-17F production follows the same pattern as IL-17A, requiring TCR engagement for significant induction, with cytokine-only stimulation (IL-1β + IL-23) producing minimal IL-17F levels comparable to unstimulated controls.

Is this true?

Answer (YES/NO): NO